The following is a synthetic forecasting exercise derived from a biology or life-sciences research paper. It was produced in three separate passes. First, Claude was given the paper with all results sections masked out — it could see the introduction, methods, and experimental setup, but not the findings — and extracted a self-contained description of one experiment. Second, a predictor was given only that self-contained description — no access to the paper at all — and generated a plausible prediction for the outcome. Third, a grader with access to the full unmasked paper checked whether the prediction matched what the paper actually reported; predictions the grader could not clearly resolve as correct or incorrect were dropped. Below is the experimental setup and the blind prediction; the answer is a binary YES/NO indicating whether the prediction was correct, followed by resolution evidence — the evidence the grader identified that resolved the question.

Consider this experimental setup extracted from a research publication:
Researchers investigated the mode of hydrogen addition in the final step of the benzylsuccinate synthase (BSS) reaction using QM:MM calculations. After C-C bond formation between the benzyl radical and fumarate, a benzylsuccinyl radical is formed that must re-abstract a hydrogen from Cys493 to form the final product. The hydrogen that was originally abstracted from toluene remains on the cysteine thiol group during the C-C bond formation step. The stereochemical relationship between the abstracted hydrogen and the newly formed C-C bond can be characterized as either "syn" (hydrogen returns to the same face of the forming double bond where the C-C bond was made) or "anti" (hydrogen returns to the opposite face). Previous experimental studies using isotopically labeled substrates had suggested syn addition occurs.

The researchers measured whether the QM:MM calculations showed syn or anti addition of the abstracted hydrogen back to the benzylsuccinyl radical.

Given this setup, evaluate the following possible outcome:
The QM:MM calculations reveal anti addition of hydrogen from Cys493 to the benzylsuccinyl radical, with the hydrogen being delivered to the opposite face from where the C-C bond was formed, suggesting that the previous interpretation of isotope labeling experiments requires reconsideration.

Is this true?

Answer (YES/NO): NO